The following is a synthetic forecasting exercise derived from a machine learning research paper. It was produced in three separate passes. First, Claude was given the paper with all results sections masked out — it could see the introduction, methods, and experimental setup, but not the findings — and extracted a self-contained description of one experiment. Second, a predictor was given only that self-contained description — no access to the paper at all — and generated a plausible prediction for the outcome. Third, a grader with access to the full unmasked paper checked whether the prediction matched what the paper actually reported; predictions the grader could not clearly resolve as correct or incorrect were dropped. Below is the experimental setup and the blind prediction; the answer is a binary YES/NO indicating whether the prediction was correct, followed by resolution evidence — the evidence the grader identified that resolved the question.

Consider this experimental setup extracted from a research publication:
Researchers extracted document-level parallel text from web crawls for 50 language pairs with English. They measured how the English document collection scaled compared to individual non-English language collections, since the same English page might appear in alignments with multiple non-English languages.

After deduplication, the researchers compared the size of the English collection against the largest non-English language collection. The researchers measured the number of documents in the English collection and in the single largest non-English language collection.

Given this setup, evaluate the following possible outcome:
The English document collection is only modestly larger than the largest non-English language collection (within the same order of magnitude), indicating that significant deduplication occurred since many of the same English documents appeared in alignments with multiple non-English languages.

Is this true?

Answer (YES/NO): NO